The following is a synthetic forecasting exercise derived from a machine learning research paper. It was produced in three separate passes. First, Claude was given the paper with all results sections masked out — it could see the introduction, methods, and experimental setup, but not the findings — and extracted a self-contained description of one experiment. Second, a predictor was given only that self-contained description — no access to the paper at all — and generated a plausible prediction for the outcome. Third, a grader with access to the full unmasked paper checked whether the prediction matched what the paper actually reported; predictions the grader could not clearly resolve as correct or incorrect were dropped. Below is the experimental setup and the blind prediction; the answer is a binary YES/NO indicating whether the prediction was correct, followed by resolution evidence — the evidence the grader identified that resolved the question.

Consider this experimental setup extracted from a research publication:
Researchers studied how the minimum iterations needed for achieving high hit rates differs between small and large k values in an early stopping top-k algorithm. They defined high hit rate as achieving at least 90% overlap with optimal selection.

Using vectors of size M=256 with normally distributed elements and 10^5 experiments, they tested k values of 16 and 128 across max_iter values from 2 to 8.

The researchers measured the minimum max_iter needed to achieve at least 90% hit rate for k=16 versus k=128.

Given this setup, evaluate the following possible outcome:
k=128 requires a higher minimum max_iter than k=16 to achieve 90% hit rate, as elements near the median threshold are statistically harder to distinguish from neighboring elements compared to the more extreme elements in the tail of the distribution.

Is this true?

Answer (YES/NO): NO